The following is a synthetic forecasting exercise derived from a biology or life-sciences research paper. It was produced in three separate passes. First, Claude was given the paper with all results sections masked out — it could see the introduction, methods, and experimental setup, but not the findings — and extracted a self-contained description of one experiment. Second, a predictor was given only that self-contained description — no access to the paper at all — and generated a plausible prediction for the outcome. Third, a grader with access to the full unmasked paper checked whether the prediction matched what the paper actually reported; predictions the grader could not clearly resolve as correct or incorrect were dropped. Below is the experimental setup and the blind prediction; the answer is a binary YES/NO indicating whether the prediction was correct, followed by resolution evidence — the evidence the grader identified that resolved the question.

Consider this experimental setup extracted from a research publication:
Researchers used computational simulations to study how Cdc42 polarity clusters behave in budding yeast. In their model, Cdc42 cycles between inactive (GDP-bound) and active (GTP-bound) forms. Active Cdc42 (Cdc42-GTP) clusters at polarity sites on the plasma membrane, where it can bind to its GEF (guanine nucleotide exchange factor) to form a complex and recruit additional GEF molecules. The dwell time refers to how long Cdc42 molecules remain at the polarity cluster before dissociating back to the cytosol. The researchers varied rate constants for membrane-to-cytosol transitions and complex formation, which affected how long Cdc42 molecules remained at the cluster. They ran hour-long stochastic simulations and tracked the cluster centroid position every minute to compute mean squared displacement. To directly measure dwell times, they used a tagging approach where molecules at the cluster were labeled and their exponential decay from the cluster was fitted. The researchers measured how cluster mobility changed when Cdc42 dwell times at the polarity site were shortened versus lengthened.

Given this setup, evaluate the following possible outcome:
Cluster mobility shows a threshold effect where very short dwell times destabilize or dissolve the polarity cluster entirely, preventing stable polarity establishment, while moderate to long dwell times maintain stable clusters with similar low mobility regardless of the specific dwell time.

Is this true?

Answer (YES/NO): NO